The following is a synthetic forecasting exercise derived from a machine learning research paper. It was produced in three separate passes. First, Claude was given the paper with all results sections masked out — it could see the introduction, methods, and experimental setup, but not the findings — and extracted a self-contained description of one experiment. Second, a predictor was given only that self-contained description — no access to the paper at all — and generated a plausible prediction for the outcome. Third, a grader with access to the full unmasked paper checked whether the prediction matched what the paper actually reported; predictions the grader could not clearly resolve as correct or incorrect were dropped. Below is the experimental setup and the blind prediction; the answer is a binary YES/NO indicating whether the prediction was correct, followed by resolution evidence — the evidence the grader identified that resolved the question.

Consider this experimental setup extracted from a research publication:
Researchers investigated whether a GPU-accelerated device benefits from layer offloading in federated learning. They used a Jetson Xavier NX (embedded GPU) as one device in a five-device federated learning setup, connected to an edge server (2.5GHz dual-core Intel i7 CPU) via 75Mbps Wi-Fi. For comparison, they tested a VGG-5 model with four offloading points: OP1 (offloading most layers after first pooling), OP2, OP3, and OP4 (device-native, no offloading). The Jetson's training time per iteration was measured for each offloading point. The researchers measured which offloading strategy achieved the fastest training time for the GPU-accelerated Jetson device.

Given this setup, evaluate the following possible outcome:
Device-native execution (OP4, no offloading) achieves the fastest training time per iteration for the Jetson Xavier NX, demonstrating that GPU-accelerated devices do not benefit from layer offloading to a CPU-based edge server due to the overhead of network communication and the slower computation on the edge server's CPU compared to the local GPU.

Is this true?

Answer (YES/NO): YES